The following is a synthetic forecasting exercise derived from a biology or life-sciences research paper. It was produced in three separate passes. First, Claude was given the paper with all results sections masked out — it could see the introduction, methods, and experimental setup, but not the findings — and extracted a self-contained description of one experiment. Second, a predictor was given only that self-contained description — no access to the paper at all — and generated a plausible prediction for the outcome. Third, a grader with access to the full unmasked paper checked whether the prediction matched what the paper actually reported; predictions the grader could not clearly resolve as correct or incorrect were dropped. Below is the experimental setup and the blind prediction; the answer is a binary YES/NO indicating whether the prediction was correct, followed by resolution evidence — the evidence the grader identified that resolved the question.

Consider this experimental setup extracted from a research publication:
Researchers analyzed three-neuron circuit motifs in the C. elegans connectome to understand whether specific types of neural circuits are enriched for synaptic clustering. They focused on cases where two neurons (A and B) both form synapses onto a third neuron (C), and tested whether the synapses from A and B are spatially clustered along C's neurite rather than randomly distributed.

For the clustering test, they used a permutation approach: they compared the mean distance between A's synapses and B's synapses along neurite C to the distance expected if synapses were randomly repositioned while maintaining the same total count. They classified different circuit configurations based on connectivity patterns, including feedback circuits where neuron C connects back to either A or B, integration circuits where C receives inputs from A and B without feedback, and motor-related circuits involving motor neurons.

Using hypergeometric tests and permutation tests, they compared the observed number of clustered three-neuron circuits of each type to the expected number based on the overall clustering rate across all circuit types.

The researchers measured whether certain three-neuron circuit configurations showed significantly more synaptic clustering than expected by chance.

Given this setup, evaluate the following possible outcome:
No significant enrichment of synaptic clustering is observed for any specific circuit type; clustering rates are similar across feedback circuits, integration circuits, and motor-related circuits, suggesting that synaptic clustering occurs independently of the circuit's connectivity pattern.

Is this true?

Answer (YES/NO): NO